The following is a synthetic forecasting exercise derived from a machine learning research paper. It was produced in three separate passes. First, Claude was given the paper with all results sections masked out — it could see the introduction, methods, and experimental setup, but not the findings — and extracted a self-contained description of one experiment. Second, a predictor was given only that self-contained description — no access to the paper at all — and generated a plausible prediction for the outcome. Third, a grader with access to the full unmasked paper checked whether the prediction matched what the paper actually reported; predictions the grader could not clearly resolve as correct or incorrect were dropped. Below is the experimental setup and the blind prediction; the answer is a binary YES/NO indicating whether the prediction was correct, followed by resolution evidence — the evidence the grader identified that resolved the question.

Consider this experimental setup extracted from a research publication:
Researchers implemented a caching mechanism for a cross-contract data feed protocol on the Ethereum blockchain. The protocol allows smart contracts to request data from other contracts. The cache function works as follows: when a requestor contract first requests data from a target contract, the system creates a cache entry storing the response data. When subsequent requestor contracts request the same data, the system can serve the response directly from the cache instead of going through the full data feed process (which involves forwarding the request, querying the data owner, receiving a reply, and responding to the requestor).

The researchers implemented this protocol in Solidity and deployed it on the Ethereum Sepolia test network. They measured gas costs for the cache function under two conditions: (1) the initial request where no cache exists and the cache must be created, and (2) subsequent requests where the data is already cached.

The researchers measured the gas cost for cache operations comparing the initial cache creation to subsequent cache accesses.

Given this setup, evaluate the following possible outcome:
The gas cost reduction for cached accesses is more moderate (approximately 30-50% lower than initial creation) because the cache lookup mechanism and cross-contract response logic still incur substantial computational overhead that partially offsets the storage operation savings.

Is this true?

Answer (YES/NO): NO